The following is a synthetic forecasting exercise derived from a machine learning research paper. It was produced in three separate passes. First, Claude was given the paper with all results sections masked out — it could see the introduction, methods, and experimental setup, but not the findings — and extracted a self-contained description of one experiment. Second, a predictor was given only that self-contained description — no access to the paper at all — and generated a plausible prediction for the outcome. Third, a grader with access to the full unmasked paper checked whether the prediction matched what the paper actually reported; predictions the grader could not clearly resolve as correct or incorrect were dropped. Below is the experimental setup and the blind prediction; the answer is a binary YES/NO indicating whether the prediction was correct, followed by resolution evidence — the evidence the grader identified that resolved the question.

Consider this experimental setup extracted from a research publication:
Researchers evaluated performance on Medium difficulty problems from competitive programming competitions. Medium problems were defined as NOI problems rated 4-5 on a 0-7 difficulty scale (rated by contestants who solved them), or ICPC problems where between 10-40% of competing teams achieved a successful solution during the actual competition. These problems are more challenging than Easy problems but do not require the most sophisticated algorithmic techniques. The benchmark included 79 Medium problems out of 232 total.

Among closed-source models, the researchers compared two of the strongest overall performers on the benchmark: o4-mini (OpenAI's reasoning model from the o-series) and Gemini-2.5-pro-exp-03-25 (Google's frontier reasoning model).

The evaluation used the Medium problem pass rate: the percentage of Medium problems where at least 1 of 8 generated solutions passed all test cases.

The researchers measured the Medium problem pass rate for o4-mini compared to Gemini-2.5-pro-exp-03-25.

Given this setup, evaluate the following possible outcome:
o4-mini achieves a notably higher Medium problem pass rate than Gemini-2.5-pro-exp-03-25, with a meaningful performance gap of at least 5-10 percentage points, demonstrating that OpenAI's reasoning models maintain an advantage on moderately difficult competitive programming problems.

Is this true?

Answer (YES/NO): NO